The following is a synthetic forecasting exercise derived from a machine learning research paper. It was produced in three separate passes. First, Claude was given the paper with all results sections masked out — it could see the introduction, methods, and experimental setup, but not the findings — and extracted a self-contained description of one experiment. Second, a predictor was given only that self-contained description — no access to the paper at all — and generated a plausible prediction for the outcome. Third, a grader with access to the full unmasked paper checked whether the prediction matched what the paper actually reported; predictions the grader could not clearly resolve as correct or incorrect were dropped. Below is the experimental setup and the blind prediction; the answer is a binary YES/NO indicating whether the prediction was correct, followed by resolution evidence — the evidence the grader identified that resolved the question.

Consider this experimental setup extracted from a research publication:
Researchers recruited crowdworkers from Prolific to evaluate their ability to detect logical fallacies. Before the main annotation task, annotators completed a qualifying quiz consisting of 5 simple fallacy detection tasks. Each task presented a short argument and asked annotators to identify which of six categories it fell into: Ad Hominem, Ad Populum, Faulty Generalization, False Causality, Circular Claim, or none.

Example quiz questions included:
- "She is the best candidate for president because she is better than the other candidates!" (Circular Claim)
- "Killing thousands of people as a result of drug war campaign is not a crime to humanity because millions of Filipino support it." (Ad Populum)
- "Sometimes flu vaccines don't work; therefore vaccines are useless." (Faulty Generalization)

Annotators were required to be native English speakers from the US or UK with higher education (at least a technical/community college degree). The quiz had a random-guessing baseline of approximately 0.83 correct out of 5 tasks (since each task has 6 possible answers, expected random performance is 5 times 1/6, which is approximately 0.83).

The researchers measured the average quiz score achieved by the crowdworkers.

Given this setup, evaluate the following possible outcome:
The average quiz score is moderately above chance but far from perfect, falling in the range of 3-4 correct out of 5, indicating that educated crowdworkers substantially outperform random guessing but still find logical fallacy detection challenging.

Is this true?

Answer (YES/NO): YES